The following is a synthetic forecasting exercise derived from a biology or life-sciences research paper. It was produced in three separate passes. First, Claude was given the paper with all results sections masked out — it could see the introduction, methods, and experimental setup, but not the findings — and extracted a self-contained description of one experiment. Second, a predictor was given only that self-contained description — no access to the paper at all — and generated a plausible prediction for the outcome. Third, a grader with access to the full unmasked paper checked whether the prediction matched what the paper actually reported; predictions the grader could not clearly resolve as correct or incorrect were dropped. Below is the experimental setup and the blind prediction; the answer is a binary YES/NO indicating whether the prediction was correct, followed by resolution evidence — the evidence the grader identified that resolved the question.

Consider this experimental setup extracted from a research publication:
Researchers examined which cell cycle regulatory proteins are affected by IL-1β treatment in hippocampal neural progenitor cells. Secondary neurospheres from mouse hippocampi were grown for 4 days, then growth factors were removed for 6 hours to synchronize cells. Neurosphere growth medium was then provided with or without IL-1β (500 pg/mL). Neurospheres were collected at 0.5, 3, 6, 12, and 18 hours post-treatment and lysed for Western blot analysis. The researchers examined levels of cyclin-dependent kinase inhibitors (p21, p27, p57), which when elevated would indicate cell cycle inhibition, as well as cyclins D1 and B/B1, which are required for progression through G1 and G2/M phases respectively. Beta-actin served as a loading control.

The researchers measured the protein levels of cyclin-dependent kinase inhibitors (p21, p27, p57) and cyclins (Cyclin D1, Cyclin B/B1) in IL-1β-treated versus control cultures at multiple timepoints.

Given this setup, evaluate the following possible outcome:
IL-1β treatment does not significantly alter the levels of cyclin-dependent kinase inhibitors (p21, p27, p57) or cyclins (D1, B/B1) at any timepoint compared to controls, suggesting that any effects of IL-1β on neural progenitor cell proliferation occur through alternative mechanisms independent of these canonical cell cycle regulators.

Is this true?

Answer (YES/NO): NO